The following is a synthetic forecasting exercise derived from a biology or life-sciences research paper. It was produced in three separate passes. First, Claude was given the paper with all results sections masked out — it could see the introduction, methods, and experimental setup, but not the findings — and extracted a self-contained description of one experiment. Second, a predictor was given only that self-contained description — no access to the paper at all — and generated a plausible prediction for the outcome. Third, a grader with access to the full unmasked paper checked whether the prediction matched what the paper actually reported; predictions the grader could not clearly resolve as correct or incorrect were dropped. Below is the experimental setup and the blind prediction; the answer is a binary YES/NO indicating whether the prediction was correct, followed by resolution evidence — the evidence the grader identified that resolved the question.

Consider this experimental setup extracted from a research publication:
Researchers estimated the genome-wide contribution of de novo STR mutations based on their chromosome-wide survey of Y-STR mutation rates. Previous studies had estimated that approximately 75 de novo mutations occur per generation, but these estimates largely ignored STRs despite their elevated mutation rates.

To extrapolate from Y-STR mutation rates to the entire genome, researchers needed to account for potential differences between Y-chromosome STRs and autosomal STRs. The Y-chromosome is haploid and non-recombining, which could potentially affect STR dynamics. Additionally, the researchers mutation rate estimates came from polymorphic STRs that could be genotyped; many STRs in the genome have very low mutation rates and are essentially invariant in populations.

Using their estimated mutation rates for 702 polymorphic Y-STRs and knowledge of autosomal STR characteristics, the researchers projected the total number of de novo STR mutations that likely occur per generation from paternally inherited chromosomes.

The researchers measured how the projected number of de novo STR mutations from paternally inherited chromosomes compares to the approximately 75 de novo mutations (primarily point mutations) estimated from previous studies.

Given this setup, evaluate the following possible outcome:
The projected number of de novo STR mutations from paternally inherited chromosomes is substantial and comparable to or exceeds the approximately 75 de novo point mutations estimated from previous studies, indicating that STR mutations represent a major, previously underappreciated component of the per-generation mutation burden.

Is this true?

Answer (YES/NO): YES